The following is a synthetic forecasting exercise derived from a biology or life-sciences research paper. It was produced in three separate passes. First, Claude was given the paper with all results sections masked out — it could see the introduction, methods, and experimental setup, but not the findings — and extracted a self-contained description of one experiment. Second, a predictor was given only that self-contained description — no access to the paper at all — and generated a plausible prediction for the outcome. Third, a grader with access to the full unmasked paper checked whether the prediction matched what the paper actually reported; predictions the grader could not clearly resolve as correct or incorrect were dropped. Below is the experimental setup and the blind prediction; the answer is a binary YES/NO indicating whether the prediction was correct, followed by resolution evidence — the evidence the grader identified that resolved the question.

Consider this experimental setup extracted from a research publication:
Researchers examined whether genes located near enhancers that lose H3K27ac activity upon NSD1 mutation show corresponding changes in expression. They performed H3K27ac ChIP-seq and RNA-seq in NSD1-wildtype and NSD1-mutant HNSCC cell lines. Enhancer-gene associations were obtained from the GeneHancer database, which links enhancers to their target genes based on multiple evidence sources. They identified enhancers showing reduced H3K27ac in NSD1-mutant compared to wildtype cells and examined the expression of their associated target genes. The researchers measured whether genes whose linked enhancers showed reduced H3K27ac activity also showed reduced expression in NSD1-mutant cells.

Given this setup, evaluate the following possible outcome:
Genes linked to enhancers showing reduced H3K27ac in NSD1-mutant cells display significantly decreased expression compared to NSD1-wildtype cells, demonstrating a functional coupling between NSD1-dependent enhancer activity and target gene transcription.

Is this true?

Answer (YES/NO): YES